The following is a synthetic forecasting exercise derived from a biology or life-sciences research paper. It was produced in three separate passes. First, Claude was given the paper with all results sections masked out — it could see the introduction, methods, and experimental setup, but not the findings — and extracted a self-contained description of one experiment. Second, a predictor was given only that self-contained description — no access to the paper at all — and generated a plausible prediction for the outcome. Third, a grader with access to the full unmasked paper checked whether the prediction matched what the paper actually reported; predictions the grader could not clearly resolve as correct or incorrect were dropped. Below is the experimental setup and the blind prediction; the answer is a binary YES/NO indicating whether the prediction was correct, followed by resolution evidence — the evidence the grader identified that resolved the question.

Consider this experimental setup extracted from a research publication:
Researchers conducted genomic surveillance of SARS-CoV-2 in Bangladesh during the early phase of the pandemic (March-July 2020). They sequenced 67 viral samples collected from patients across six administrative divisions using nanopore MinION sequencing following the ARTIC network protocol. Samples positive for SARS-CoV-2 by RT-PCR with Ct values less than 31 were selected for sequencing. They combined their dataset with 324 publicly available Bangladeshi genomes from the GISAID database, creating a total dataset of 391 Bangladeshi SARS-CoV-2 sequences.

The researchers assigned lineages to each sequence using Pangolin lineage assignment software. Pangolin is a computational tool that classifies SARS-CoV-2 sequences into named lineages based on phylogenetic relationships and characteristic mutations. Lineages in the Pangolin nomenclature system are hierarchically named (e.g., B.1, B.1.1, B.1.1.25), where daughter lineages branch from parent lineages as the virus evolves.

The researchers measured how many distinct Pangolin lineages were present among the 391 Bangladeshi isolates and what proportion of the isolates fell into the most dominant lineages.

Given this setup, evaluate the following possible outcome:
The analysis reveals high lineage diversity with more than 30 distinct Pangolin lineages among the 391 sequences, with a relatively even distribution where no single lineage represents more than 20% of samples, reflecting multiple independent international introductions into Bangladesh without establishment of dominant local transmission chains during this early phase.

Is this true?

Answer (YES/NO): NO